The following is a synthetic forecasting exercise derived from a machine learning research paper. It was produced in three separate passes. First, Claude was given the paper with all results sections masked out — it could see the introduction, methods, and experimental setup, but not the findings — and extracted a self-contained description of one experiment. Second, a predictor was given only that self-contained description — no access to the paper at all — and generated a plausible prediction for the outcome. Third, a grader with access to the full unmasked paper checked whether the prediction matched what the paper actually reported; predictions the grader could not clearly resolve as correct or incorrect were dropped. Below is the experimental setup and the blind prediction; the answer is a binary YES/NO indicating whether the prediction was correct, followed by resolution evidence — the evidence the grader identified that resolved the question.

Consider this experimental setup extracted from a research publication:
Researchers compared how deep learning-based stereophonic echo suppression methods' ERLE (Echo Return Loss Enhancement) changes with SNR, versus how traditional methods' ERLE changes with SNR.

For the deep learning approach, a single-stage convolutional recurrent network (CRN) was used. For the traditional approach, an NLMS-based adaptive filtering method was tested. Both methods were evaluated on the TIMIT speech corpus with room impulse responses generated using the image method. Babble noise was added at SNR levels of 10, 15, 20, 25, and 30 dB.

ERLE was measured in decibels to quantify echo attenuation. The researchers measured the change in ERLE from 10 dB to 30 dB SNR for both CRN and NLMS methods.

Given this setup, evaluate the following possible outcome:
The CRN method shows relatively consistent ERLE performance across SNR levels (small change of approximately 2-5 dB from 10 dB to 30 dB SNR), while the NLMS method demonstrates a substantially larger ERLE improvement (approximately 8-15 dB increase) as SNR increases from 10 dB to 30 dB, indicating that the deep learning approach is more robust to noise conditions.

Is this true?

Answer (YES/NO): NO